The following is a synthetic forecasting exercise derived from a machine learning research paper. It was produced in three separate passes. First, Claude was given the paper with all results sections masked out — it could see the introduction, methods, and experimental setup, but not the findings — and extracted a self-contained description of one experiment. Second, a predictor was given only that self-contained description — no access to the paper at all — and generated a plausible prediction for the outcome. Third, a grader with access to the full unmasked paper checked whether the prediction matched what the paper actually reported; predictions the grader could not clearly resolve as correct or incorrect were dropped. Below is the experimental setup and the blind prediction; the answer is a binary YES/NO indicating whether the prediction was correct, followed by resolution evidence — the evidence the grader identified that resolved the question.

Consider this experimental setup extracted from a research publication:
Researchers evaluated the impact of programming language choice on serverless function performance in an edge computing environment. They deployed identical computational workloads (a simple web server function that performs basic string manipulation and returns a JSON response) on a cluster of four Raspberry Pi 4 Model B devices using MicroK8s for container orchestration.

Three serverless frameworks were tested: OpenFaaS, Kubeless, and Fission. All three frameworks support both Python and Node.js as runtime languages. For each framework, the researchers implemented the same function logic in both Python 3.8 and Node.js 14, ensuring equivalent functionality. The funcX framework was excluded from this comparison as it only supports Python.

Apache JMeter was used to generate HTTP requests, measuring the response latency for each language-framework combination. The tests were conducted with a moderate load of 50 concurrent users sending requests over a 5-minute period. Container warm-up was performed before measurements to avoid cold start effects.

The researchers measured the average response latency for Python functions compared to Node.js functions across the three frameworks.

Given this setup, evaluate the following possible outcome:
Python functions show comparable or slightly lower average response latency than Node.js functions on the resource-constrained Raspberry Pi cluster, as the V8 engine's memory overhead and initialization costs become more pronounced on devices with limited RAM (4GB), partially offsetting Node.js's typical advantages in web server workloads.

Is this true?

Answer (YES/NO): NO